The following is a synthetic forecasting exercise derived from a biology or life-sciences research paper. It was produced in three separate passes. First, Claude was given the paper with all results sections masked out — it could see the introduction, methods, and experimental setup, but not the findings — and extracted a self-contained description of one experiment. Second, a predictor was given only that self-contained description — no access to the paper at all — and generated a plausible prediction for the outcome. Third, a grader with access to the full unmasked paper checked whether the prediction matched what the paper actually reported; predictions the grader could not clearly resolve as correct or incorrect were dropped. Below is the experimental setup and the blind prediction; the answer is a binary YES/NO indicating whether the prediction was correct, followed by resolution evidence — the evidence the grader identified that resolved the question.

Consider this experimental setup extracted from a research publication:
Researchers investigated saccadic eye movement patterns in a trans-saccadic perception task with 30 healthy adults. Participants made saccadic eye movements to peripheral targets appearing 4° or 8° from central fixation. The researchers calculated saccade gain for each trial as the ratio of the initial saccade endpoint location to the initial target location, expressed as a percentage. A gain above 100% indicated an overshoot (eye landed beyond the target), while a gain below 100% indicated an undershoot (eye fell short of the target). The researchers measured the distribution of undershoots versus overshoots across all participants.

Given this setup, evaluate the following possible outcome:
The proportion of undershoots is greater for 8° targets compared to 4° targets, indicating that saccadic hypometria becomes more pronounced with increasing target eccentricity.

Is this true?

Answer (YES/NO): YES